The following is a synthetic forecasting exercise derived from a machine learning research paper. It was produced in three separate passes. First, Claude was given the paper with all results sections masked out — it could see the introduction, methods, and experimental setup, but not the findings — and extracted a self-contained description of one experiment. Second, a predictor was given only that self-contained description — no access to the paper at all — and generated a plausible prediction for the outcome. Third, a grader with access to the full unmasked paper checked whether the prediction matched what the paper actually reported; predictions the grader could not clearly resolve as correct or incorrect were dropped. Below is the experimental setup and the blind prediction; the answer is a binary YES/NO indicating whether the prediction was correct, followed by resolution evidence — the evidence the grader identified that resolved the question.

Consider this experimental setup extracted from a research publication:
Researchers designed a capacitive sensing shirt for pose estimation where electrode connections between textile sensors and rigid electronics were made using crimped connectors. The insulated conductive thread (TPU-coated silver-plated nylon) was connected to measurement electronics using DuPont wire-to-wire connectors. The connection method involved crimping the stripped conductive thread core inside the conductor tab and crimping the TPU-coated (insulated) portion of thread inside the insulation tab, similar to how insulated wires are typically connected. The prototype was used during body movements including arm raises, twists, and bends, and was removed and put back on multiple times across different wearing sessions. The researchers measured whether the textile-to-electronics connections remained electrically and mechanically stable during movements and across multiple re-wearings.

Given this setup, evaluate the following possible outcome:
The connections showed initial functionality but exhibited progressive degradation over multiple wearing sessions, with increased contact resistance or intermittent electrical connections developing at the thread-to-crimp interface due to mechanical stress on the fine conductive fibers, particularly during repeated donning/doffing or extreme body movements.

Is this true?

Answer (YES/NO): NO